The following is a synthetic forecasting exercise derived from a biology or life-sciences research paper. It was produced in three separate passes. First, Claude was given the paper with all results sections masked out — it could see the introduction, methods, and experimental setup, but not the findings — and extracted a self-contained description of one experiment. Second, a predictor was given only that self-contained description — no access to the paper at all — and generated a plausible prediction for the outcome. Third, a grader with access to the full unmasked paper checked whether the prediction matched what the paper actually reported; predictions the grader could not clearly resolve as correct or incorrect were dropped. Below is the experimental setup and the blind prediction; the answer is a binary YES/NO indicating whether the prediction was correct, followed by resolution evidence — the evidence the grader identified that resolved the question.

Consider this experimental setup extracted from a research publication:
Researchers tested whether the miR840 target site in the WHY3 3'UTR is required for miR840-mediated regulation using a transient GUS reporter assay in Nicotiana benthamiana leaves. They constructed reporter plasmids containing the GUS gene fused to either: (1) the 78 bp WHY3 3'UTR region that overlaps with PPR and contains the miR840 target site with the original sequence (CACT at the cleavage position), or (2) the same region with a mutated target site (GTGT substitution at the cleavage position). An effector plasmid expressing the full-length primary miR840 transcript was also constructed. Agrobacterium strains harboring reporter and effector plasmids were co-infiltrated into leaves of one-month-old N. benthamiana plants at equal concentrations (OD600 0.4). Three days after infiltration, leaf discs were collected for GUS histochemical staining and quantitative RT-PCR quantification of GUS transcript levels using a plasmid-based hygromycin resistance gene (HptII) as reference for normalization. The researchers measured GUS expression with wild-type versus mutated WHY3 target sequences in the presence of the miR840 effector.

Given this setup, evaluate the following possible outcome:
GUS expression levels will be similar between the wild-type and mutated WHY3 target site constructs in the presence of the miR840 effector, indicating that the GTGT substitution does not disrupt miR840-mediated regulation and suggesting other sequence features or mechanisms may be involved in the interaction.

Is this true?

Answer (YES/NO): NO